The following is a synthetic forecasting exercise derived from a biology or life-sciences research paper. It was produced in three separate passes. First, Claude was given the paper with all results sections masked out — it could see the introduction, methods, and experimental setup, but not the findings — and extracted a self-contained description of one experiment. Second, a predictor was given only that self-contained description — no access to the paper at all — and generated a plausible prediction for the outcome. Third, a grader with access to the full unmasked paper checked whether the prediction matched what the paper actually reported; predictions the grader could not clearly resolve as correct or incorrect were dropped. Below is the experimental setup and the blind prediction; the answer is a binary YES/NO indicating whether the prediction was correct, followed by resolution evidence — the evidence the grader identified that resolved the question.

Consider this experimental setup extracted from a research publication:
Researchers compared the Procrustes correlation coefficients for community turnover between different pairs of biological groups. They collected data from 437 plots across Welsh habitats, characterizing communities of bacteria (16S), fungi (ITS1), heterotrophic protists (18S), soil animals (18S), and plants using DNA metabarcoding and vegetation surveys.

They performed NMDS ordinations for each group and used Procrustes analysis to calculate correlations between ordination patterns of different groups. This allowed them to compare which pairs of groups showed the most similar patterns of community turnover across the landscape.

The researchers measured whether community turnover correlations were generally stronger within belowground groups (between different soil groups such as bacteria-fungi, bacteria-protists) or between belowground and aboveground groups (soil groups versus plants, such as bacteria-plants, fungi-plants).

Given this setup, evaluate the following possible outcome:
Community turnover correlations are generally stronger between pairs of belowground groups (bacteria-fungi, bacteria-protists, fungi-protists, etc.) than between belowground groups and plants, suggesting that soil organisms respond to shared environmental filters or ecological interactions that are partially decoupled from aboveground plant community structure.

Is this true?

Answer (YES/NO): YES